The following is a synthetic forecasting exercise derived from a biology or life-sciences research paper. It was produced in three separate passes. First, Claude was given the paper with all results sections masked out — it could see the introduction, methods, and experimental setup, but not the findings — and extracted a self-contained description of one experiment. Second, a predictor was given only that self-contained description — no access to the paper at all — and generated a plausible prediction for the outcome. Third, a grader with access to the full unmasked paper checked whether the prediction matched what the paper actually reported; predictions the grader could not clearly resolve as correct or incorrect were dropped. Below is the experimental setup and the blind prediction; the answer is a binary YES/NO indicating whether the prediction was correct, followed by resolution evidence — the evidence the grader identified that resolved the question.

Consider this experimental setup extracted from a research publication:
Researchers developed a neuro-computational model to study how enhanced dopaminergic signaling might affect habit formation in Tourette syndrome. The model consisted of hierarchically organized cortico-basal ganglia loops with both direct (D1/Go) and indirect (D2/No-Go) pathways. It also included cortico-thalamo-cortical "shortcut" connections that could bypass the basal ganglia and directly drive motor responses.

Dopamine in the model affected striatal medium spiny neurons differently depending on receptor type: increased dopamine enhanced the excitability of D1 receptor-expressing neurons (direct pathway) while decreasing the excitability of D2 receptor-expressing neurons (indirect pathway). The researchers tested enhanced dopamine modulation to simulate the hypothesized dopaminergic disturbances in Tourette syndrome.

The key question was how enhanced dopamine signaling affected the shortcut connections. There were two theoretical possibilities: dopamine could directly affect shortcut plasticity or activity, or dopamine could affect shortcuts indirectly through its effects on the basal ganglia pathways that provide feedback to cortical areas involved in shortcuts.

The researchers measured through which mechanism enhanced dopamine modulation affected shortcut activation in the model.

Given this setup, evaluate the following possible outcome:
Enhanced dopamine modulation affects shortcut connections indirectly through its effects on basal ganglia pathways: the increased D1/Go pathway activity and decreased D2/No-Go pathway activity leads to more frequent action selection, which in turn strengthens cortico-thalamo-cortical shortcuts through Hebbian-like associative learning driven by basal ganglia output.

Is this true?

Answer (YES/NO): NO